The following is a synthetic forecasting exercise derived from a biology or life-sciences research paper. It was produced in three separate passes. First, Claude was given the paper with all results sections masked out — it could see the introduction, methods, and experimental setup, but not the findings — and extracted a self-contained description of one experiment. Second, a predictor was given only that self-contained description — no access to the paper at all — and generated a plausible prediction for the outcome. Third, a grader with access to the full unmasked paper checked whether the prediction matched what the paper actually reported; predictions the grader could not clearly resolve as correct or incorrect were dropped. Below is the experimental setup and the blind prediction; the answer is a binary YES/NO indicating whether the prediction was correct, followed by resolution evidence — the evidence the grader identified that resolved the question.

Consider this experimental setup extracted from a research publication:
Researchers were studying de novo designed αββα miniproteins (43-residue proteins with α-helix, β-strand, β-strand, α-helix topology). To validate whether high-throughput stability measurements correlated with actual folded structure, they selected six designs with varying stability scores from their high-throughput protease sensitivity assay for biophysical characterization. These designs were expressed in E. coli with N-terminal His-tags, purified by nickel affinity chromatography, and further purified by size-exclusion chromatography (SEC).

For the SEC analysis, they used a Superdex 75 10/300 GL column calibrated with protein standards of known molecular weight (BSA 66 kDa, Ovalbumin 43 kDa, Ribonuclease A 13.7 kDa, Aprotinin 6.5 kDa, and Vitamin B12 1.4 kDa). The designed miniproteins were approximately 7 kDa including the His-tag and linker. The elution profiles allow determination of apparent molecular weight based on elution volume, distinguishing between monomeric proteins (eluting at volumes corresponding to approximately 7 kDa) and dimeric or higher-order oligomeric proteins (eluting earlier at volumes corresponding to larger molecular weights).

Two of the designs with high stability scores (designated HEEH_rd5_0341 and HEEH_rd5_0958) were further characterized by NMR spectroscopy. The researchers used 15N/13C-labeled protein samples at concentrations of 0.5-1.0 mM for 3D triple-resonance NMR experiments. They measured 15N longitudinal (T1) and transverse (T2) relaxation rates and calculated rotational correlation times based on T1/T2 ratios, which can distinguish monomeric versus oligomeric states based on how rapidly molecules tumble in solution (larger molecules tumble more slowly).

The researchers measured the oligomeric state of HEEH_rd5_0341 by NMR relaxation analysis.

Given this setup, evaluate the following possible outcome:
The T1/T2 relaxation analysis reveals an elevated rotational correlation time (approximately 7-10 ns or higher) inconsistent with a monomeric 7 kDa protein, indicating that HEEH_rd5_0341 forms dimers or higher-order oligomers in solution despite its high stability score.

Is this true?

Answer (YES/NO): YES